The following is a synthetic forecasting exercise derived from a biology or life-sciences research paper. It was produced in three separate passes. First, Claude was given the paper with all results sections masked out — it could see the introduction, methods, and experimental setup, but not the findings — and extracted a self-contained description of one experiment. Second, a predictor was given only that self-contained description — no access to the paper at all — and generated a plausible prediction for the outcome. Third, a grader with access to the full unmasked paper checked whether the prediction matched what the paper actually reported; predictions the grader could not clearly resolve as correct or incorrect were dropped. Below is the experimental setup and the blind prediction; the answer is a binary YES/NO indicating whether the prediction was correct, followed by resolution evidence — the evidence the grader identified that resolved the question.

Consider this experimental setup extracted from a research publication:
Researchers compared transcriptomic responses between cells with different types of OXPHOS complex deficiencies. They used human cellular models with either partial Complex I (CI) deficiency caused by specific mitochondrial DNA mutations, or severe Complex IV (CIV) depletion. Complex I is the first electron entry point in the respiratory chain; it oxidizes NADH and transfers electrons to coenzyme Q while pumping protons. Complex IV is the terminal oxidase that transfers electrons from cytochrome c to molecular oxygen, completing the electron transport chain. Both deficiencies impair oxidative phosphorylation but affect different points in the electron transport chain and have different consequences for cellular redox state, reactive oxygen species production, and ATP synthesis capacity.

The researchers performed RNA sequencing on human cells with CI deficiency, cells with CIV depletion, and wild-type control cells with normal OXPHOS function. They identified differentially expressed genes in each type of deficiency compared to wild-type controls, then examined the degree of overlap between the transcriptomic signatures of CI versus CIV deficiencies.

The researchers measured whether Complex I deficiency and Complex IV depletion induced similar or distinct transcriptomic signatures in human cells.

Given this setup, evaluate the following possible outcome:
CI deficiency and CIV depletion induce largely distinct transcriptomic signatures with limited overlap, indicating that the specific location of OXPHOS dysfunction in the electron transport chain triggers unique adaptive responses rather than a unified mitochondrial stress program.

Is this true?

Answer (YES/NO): NO